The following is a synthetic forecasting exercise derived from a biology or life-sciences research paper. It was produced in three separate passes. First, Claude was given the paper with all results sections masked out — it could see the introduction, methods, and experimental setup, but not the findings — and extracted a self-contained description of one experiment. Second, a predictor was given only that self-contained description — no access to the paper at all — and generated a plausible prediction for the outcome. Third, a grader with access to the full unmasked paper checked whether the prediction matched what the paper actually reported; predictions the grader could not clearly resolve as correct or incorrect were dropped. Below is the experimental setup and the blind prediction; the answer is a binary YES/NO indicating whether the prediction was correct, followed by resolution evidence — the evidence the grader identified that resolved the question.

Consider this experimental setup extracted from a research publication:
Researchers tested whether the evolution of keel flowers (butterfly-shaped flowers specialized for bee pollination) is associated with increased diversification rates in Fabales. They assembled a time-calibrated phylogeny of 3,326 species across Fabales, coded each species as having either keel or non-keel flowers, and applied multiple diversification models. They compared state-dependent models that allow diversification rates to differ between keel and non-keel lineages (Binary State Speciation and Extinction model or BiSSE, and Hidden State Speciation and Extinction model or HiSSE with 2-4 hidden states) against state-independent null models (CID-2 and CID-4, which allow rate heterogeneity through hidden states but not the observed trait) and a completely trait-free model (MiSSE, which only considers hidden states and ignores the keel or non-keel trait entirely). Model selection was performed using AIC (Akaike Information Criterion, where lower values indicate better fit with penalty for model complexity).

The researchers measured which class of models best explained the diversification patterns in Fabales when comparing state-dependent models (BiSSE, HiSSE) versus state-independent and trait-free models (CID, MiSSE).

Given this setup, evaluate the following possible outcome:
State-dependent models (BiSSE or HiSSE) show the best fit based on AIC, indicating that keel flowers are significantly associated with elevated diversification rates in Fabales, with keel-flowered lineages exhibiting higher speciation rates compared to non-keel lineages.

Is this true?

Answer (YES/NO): NO